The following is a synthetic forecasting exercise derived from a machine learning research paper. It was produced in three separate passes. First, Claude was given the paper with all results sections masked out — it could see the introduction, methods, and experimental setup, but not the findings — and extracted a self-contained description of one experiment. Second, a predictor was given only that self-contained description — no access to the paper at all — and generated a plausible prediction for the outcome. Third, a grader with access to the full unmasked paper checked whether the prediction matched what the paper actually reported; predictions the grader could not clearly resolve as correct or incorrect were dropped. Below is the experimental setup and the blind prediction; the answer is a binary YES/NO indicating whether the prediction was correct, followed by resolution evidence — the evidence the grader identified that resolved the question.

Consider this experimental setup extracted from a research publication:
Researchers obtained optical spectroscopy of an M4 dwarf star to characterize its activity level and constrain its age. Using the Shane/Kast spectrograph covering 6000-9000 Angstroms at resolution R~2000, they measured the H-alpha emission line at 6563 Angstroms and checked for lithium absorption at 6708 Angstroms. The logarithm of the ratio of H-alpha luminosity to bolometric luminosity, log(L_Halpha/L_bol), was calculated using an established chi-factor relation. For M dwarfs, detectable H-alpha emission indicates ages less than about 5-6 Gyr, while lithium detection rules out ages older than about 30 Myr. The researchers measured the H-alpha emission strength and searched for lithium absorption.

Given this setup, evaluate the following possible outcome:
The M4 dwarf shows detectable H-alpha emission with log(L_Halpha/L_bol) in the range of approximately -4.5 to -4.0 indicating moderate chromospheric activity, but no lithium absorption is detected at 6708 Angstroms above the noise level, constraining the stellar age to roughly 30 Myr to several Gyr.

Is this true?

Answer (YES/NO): YES